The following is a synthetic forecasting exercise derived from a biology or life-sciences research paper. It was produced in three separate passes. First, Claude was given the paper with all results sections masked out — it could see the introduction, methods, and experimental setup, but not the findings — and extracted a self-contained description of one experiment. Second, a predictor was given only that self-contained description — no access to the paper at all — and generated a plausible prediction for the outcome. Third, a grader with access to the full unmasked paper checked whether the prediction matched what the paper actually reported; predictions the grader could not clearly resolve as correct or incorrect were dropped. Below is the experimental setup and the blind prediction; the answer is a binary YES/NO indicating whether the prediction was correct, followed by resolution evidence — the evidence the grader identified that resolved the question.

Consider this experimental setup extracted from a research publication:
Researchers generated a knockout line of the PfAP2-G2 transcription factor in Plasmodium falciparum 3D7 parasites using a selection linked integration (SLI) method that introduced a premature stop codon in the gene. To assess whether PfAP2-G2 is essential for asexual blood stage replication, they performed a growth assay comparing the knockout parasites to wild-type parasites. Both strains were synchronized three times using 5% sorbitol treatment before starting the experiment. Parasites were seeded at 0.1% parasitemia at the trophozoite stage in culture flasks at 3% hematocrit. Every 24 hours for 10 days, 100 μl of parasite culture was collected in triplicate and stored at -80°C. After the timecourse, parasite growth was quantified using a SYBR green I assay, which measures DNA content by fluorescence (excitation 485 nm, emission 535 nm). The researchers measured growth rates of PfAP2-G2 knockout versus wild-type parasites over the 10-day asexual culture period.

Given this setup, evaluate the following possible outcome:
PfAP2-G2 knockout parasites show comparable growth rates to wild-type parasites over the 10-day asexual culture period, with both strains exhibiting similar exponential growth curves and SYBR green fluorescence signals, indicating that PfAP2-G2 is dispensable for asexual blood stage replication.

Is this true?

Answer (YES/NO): YES